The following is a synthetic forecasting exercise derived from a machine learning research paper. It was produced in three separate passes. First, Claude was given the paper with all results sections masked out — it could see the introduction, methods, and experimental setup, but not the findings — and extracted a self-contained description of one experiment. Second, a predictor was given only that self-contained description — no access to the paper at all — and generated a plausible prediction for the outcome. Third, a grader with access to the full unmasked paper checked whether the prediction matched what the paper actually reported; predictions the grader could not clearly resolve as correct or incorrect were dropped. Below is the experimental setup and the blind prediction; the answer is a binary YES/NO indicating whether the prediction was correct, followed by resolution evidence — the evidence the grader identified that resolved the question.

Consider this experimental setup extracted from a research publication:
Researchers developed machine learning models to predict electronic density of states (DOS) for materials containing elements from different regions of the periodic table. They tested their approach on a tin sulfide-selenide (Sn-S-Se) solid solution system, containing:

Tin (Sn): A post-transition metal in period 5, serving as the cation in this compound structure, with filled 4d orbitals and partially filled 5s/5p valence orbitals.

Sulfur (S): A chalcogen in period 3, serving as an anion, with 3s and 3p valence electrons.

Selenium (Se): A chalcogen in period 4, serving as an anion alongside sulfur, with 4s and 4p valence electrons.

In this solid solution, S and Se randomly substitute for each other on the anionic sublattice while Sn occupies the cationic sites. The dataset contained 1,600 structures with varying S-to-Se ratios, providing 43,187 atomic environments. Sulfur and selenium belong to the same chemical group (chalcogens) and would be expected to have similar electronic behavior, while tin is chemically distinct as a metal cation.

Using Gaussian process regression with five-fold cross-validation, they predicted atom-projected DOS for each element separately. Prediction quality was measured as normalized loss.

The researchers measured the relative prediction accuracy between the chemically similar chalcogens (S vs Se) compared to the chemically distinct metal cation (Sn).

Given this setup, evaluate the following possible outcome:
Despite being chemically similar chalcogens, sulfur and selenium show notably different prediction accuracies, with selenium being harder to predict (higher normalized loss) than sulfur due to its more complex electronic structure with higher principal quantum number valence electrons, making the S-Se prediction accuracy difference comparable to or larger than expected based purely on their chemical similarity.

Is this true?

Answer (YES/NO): YES